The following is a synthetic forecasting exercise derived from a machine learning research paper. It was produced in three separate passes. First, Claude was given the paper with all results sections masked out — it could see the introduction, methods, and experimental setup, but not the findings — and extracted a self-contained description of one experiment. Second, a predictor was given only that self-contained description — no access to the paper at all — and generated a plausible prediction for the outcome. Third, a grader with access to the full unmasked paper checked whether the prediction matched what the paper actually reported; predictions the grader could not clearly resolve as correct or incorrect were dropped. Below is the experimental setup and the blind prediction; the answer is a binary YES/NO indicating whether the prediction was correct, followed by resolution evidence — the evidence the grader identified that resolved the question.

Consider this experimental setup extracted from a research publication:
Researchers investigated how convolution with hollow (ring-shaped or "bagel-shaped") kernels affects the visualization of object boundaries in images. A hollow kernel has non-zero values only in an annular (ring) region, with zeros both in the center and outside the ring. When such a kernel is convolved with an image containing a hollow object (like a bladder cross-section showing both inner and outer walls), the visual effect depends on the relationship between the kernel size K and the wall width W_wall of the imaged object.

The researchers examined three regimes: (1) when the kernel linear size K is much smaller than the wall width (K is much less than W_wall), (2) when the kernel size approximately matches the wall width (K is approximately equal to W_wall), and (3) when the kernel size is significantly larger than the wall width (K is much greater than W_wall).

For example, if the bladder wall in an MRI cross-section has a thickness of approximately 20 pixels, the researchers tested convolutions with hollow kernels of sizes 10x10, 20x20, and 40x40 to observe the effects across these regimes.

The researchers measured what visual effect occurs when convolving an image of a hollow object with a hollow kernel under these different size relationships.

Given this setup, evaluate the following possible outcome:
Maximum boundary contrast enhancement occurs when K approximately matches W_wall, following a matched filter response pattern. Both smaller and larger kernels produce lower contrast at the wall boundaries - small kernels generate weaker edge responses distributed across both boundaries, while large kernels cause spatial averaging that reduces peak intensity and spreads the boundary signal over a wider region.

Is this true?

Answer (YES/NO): NO